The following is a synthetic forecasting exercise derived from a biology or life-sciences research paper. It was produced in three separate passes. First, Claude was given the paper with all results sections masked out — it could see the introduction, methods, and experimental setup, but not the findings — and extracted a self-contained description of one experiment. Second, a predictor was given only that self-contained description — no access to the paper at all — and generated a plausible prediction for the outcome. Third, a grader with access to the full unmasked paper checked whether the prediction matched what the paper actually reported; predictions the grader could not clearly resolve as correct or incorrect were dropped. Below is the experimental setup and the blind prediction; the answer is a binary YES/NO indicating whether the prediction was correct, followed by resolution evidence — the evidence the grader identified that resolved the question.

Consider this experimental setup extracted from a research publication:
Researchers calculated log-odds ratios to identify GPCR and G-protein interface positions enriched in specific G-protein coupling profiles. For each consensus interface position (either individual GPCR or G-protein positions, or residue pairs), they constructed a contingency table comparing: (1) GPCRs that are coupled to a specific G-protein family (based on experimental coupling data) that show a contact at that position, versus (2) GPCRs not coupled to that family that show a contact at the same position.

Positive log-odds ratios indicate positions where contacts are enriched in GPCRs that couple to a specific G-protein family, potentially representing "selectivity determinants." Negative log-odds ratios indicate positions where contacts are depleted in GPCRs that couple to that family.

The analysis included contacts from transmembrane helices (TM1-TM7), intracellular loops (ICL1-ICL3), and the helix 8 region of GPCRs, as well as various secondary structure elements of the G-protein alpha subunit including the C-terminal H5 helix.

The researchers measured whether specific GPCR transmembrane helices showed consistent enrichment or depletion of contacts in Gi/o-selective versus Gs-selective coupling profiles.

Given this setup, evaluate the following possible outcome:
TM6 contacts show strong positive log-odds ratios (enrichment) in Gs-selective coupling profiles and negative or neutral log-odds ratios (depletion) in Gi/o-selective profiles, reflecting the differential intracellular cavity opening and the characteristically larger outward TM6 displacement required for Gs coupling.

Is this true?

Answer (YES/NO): NO